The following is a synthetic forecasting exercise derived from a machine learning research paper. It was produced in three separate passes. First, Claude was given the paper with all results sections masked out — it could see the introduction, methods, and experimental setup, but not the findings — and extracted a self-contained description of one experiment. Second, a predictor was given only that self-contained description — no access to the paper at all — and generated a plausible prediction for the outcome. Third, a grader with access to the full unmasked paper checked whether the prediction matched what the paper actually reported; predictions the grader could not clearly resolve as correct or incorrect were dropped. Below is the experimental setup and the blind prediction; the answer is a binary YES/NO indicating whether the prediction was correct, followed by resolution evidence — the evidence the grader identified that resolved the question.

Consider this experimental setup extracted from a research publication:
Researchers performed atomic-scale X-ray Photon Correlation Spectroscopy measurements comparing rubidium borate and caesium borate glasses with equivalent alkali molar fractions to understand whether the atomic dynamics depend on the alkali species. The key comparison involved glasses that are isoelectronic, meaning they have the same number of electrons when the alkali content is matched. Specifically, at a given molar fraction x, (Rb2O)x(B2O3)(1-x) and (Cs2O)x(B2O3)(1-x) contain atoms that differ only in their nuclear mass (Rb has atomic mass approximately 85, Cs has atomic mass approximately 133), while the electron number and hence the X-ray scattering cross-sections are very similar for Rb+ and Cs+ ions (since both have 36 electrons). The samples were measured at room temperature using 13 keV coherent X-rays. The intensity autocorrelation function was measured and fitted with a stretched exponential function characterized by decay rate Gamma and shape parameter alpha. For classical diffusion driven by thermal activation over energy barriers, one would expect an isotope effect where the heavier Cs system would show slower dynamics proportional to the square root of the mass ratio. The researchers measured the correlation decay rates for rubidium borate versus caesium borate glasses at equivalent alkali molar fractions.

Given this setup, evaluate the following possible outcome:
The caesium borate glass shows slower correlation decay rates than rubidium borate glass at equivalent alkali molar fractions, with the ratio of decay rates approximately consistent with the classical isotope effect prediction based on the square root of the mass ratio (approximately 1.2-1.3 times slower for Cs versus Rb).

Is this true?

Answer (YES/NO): NO